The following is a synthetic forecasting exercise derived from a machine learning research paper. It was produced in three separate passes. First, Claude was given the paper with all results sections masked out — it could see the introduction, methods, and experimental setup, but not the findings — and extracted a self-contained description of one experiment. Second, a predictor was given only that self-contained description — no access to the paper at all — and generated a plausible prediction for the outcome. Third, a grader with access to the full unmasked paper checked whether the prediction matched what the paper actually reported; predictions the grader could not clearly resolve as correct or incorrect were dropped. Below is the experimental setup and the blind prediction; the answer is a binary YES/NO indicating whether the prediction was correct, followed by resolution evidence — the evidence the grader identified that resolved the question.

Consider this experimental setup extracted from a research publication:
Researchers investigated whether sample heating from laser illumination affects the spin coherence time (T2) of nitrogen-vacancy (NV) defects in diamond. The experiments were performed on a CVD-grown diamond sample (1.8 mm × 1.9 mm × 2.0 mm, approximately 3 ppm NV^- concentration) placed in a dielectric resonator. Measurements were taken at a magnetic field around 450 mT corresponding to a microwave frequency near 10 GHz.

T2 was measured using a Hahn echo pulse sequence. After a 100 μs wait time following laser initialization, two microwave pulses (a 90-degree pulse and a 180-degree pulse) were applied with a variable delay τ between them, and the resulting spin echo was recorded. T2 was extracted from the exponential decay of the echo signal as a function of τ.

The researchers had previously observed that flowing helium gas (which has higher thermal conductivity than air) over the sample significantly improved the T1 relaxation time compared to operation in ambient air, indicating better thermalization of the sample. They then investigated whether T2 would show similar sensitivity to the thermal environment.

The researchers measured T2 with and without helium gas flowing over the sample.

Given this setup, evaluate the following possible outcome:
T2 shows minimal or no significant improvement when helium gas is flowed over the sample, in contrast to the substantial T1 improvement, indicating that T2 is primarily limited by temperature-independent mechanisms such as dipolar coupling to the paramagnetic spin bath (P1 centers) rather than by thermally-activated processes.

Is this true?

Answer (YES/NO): YES